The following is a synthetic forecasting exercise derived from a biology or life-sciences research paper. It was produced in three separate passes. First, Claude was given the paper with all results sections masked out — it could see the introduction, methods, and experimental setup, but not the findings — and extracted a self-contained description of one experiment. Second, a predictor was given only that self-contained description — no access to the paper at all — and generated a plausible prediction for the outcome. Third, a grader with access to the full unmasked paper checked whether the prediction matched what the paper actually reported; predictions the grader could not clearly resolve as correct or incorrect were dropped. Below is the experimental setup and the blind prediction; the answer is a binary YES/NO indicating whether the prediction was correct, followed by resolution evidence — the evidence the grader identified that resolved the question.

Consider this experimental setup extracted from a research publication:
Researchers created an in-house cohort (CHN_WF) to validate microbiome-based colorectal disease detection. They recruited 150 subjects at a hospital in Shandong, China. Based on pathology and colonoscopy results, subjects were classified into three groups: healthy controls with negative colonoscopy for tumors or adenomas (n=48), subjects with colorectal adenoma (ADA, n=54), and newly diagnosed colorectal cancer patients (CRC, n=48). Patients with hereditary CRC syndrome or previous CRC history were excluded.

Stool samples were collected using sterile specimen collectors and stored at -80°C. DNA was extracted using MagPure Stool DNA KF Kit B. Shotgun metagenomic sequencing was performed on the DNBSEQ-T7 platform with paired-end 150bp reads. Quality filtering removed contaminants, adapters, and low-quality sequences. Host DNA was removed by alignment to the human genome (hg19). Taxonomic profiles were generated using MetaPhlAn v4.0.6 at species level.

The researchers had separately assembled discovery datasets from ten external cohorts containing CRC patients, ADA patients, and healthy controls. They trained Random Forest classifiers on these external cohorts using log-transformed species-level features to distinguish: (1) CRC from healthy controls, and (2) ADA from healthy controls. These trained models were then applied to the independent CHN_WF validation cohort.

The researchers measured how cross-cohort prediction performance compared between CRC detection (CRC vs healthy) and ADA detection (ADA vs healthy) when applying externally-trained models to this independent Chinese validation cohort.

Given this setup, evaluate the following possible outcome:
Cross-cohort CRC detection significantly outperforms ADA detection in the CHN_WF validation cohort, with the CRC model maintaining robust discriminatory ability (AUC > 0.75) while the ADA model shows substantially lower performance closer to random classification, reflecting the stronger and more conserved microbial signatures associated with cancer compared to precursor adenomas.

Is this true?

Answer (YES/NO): YES